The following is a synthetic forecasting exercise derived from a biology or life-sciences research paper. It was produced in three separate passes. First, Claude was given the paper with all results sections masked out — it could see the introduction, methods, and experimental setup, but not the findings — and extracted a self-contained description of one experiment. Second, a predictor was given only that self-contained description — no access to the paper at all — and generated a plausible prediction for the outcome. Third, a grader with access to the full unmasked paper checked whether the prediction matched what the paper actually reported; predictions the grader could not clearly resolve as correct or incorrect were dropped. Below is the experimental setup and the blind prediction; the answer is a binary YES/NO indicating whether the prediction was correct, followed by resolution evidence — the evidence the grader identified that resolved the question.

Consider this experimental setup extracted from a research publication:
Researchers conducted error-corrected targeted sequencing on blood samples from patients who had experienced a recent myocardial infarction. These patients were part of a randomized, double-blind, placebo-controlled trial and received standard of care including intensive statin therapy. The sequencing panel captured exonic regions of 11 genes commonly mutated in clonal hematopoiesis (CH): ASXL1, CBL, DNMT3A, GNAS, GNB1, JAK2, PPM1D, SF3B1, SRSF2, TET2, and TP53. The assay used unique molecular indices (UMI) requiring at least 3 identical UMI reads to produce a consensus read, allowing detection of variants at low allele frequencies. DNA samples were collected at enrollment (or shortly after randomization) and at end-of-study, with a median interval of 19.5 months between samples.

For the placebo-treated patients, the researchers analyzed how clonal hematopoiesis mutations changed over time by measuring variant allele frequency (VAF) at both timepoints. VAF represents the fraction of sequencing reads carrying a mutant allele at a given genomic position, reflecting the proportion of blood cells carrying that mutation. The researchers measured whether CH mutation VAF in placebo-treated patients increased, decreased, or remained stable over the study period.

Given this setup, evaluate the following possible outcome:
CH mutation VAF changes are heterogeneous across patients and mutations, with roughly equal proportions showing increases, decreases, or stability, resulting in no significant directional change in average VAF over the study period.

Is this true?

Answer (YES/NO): NO